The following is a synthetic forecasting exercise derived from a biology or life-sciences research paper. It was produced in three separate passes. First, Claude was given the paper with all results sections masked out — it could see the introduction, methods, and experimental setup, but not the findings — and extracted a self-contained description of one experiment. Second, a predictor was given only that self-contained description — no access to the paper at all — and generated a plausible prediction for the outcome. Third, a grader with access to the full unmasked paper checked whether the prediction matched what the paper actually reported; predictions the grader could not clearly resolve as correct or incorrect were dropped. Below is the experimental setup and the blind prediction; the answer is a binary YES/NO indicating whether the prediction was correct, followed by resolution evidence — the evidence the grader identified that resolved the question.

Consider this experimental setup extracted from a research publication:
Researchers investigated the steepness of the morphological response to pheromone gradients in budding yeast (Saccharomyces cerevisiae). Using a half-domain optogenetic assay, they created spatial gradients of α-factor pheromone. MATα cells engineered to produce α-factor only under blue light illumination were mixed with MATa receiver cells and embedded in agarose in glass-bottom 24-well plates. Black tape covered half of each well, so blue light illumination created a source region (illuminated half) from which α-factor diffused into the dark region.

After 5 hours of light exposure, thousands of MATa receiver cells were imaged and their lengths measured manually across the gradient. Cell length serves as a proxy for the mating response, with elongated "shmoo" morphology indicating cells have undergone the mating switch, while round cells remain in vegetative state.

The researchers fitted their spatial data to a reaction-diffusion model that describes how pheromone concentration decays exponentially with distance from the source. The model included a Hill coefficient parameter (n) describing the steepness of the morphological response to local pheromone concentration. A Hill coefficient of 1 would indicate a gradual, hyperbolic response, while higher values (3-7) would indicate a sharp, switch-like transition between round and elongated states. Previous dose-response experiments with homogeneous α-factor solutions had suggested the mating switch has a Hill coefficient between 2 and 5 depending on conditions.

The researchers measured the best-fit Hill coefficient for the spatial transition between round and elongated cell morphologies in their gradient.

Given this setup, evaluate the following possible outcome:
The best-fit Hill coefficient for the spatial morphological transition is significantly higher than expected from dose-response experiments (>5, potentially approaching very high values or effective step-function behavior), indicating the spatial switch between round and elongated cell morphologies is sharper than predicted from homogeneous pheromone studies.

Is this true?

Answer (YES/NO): NO